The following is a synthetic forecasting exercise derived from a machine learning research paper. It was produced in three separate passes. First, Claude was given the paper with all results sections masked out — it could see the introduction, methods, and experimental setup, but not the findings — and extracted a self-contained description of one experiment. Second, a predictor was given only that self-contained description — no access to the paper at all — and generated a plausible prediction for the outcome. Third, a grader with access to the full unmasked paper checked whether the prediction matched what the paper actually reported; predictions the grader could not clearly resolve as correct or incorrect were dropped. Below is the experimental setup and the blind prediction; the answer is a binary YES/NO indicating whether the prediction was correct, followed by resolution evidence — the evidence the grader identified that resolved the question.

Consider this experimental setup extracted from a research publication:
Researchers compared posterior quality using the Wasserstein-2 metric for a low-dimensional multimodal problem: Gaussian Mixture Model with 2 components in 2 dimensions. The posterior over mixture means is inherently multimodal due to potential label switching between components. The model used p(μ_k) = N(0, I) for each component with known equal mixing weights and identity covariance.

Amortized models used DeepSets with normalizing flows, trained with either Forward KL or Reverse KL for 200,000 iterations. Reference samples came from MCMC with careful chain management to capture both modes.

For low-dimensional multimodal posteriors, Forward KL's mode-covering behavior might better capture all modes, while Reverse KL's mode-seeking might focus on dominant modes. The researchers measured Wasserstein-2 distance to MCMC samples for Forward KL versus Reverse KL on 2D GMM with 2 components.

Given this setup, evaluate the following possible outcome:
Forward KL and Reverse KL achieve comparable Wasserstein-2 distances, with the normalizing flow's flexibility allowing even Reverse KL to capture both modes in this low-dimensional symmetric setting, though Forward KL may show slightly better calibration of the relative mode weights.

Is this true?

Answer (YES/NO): NO